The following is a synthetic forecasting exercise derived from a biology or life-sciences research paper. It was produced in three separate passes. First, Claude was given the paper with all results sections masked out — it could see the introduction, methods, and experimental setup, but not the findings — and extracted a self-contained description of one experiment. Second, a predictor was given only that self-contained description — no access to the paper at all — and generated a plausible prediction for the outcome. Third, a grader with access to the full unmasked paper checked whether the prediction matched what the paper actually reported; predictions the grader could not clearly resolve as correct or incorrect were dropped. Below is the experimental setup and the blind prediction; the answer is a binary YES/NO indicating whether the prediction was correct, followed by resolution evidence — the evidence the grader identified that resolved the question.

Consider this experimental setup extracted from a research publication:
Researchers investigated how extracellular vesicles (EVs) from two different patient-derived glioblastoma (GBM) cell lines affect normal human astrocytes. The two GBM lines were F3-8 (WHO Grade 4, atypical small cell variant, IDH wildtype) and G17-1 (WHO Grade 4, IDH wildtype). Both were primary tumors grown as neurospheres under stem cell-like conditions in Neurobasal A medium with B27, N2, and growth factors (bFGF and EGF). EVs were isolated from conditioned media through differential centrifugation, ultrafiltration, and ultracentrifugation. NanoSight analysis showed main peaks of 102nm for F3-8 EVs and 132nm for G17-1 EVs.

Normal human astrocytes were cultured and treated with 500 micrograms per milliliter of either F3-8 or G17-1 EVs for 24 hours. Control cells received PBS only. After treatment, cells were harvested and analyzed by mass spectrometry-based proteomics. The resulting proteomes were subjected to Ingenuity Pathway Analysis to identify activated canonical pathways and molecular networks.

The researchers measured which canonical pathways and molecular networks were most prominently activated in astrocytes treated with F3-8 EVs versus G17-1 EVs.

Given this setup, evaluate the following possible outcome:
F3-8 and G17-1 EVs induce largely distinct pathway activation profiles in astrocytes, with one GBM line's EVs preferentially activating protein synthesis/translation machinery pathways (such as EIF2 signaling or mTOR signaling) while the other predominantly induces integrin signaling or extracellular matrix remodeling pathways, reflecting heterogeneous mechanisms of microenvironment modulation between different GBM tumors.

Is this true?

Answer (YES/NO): NO